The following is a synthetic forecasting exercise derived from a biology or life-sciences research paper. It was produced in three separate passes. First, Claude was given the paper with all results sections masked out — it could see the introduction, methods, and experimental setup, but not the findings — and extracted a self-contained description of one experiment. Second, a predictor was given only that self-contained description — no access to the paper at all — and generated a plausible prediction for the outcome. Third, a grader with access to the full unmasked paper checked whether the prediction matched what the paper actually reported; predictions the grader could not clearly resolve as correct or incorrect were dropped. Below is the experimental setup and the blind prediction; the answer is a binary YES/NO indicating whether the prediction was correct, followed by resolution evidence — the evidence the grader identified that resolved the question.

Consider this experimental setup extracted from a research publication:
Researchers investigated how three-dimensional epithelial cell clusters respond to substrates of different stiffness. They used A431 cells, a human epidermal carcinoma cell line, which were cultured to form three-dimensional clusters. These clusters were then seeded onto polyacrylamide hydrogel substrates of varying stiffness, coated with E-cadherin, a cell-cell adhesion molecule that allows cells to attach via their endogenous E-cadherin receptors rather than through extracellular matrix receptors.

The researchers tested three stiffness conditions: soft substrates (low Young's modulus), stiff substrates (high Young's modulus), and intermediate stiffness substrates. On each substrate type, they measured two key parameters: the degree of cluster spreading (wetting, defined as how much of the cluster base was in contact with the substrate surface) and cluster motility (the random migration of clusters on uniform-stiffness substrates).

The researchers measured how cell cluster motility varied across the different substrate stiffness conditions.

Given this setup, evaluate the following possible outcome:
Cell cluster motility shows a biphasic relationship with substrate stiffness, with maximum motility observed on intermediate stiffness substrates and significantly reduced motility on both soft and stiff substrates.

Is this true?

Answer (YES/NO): YES